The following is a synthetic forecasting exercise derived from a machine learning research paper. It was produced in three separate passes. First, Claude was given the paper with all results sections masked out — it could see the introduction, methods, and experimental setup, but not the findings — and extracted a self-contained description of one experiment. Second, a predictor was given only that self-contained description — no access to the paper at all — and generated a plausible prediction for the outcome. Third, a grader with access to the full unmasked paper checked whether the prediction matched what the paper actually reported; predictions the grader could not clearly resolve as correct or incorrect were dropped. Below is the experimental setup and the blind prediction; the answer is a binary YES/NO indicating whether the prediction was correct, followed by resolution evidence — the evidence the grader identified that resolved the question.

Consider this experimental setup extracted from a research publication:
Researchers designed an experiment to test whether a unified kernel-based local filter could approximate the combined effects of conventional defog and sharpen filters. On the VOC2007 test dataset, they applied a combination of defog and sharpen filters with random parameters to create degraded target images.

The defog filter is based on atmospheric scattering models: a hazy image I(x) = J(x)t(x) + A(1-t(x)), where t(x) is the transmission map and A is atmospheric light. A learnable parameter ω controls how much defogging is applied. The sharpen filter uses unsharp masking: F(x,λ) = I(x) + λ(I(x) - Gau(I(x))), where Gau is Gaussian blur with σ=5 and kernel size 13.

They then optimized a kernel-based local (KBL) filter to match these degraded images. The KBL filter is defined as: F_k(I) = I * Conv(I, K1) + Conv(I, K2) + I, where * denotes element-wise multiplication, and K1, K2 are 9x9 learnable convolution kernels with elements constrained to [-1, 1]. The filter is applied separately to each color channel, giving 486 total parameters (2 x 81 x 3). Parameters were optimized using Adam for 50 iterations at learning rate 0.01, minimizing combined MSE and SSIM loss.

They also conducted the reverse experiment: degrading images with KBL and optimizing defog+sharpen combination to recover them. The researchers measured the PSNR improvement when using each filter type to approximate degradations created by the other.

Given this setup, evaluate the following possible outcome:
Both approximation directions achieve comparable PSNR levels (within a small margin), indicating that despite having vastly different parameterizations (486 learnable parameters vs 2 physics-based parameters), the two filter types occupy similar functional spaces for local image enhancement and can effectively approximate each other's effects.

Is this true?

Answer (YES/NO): NO